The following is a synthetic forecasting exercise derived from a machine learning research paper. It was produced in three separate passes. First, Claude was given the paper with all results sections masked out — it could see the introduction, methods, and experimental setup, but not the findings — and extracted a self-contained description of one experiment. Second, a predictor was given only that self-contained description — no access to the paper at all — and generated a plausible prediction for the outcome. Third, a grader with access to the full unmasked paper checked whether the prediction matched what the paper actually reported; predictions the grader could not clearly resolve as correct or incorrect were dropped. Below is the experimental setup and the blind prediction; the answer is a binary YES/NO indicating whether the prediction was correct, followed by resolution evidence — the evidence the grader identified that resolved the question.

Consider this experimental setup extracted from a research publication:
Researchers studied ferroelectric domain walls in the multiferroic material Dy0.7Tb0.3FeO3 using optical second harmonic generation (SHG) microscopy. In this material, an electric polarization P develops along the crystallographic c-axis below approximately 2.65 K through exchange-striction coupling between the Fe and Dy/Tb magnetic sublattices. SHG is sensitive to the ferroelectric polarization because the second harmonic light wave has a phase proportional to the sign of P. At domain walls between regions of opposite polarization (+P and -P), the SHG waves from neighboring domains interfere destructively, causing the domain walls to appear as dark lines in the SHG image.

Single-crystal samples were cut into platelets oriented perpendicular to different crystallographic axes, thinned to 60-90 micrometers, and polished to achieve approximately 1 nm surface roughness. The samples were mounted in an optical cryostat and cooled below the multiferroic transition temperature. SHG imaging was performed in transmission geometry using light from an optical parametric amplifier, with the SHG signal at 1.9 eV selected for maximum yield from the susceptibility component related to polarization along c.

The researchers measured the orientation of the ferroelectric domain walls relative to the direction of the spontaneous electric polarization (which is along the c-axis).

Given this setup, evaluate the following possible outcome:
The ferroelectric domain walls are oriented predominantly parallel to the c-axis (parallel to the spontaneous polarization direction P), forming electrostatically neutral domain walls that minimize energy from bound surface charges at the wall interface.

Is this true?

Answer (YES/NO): NO